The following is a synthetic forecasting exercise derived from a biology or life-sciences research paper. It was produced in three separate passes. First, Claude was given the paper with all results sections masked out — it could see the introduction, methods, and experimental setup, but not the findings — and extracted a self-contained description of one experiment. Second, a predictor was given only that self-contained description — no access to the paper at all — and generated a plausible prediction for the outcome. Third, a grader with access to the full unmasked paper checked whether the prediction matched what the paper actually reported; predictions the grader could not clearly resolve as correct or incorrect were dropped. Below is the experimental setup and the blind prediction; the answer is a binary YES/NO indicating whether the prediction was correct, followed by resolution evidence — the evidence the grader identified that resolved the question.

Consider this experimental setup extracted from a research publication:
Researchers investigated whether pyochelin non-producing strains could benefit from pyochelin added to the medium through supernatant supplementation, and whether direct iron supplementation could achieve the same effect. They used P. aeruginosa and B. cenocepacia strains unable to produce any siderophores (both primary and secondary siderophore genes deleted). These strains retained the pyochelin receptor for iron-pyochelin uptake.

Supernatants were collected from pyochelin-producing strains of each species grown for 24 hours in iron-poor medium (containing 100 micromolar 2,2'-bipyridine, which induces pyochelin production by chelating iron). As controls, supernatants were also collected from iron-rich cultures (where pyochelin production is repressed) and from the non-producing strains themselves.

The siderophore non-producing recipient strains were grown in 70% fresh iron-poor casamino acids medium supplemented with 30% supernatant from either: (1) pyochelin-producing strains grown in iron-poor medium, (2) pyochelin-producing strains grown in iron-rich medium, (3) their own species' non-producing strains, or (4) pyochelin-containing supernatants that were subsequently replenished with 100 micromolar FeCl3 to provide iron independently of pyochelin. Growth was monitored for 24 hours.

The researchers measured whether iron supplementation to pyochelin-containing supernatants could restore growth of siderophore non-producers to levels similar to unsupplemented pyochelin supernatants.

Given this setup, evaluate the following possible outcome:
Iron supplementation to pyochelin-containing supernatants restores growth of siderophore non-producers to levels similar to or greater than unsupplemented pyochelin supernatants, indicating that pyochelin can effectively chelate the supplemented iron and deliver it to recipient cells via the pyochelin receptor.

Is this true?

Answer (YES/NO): NO